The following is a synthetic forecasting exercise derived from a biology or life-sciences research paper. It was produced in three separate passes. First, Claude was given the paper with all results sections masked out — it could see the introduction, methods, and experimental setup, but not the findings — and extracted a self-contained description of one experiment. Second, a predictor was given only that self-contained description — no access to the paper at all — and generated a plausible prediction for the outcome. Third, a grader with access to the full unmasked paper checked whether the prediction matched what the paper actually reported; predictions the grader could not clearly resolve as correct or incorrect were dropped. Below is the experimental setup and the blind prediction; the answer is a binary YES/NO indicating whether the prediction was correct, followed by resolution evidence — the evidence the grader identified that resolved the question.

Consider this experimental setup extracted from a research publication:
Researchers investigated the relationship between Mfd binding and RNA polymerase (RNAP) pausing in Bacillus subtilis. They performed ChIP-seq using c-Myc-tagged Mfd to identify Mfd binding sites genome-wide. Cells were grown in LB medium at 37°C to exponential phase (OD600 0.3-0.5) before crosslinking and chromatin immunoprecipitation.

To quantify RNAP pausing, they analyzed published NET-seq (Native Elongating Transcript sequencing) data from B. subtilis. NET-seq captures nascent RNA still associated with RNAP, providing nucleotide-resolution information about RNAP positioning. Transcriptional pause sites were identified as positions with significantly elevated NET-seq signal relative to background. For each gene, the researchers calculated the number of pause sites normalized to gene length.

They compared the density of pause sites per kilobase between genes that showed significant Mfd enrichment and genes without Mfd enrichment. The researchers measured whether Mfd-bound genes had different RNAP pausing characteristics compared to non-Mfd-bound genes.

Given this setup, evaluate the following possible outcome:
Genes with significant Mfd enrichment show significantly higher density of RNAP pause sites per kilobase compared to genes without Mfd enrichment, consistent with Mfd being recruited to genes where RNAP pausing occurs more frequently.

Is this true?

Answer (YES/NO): YES